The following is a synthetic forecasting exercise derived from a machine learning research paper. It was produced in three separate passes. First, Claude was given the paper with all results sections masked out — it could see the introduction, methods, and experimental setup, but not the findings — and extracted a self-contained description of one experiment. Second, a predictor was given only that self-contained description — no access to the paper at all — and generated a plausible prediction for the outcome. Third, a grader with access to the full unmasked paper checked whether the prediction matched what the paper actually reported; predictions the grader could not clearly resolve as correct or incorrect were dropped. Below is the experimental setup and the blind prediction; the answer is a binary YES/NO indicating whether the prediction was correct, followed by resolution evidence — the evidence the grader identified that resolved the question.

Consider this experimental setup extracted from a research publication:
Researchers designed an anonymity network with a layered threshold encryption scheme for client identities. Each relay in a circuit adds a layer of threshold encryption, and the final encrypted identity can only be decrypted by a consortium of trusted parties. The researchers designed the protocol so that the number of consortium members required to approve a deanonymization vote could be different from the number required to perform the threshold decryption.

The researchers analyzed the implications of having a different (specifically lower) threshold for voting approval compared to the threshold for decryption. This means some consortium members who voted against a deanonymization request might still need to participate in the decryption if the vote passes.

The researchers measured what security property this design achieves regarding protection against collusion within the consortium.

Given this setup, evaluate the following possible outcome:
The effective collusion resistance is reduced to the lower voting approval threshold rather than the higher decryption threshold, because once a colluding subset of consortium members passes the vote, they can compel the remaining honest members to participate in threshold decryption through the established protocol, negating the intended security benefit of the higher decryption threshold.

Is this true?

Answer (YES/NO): NO